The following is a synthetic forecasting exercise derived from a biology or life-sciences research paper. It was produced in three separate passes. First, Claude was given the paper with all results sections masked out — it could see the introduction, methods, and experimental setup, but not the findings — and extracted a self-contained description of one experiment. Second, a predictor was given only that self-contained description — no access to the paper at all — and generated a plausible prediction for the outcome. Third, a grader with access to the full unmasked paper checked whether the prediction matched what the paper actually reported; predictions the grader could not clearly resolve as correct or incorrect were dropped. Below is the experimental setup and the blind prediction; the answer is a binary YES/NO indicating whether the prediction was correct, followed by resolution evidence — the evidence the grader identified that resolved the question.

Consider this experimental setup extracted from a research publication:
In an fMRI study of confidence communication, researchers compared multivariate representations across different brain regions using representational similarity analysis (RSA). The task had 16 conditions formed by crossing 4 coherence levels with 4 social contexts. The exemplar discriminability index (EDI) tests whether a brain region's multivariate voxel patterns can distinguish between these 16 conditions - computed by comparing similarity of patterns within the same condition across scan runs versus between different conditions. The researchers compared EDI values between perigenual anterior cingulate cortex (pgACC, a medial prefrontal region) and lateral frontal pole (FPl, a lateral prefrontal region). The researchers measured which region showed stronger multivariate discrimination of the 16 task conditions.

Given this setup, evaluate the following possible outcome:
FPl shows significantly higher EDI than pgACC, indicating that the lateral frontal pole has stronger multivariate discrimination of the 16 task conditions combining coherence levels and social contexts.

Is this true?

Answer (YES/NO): YES